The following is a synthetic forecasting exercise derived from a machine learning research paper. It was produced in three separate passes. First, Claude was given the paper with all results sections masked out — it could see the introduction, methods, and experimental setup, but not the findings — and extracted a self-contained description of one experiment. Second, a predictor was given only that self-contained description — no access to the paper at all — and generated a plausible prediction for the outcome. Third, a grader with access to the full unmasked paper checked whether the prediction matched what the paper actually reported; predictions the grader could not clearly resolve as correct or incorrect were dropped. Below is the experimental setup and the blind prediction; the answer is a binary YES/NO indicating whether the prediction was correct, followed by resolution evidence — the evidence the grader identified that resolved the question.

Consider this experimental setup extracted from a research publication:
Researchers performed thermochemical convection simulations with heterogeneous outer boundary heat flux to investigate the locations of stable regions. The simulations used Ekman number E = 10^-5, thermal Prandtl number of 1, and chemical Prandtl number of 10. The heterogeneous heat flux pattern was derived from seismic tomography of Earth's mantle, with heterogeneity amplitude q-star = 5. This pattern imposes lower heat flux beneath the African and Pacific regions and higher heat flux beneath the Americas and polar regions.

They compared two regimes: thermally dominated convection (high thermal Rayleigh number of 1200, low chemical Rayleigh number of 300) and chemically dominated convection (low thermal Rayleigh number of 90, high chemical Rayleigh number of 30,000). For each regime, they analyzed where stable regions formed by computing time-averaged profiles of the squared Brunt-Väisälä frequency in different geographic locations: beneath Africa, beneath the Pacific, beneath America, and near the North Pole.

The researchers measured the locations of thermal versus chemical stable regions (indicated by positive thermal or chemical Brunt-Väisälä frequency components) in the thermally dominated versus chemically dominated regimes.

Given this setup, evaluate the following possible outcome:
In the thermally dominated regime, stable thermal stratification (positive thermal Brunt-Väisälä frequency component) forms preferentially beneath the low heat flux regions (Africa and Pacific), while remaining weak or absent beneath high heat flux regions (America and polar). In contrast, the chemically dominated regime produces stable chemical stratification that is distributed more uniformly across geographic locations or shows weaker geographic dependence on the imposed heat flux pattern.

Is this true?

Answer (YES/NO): YES